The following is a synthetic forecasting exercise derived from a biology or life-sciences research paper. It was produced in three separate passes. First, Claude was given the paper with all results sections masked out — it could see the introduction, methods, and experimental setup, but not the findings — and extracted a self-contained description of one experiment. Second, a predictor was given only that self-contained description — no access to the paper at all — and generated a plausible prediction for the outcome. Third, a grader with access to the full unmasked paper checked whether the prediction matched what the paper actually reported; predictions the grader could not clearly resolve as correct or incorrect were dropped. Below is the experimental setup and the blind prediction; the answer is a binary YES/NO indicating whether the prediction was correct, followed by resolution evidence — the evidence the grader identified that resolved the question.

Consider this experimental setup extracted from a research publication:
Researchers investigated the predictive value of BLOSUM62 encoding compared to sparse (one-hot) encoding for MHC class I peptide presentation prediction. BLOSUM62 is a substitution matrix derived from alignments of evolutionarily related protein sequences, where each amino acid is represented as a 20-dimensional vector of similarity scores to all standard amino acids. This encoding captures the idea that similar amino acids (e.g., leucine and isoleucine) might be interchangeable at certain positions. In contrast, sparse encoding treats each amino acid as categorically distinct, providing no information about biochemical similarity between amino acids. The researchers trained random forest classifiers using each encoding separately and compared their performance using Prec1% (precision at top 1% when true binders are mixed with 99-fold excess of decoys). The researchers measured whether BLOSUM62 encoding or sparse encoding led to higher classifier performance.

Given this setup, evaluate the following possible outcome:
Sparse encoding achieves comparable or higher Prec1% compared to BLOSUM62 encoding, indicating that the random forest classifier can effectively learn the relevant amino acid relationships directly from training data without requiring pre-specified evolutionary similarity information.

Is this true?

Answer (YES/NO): YES